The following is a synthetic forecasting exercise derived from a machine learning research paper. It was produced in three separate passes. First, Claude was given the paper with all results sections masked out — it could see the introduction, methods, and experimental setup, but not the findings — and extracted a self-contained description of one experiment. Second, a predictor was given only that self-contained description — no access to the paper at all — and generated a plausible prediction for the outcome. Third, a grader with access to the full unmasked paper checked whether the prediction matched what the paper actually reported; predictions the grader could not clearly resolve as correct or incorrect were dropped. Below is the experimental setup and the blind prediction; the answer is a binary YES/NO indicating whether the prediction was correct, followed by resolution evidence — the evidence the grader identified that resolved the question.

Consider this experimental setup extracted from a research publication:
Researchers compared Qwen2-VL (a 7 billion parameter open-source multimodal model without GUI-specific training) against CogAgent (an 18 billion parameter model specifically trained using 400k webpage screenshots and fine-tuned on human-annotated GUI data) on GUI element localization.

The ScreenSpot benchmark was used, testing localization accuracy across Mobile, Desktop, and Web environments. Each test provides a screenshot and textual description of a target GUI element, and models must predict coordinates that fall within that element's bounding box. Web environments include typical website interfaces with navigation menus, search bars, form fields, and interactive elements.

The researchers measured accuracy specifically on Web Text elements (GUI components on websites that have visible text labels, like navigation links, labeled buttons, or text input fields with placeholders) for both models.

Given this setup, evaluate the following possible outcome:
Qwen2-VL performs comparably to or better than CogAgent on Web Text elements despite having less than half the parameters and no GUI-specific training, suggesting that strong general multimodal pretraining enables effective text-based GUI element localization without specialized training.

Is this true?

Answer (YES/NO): NO